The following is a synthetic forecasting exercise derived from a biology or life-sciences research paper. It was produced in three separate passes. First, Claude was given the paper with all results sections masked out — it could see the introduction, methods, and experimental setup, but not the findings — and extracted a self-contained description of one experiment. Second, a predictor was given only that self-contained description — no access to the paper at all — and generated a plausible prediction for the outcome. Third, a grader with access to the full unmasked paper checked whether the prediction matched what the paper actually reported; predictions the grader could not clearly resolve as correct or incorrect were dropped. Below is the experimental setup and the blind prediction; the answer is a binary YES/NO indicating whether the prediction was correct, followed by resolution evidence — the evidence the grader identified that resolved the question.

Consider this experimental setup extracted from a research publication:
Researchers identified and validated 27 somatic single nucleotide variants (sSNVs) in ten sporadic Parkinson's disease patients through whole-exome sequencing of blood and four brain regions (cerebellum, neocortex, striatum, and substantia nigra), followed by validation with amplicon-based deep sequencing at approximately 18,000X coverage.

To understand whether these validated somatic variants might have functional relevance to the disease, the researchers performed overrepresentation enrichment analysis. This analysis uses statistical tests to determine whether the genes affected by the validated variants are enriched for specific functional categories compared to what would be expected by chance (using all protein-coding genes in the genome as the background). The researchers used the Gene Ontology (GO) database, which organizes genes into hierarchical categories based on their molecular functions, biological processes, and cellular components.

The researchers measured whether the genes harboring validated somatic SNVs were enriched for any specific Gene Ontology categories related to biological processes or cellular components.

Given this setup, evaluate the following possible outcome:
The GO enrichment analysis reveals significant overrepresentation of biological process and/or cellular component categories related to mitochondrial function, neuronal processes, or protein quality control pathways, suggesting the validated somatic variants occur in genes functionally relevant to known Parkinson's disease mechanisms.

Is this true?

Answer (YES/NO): NO